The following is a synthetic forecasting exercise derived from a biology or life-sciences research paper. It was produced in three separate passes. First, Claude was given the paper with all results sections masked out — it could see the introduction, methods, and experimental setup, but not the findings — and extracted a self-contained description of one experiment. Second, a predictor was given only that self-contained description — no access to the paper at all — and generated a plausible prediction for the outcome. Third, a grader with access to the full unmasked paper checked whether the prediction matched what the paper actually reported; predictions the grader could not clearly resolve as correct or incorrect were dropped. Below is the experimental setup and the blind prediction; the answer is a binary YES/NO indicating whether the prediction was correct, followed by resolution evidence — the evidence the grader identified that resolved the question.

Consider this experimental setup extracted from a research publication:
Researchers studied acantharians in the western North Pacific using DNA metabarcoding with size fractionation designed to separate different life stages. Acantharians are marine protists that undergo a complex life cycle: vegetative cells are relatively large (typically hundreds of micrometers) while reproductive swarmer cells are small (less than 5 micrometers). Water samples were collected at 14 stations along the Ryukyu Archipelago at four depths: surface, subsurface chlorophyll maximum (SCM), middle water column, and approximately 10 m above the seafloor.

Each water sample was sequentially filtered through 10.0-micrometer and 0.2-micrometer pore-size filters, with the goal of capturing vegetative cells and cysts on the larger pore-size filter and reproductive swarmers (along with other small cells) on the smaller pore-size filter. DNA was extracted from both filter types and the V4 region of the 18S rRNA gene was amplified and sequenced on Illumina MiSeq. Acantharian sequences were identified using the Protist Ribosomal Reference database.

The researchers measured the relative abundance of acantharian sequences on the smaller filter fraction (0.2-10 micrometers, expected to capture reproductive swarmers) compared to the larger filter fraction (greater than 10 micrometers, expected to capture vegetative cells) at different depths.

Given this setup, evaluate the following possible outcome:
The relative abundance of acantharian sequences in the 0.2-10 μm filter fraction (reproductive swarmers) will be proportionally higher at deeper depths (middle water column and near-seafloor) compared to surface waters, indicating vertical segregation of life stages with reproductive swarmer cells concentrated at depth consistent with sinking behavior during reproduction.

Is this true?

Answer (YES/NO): NO